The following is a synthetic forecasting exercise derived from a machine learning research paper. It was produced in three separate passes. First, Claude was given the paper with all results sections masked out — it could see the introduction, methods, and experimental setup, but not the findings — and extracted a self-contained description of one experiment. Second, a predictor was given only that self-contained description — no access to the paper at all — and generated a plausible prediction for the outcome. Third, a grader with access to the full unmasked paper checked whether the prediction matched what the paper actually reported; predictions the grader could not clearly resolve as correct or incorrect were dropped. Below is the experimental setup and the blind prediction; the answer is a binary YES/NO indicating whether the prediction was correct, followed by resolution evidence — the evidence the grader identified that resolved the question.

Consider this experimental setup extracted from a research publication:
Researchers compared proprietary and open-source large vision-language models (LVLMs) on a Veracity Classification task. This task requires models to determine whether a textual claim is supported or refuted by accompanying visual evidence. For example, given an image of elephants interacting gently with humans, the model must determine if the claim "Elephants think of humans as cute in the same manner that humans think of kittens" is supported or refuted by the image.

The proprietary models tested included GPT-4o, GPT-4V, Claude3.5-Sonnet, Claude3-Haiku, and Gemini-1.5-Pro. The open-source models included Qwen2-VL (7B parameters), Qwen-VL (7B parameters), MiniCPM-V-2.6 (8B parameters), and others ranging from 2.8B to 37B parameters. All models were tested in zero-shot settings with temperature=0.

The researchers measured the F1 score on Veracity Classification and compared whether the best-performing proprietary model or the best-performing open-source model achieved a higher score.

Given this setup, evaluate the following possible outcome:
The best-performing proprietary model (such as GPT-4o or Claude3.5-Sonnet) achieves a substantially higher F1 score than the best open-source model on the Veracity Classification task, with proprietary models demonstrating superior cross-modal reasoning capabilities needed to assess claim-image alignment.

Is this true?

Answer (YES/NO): NO